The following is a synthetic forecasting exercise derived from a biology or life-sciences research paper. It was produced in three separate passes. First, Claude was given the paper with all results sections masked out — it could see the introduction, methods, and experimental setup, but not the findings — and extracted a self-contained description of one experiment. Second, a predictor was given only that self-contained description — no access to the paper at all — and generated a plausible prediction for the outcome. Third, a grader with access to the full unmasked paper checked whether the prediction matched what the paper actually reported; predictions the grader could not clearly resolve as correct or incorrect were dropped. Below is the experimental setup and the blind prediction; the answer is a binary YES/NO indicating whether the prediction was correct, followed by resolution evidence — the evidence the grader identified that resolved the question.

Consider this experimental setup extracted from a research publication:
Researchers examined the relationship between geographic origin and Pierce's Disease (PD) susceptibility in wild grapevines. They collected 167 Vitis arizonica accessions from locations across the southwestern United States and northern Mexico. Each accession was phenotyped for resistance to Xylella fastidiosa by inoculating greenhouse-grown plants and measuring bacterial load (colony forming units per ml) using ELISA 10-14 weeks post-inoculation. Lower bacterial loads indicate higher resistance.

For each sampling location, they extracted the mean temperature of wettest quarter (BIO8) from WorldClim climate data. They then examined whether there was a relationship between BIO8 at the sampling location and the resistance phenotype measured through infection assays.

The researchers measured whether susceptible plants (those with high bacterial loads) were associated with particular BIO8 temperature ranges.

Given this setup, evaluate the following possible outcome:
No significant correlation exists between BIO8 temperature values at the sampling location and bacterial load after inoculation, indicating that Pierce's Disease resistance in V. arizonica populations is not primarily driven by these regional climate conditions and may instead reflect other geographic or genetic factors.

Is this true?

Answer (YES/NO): NO